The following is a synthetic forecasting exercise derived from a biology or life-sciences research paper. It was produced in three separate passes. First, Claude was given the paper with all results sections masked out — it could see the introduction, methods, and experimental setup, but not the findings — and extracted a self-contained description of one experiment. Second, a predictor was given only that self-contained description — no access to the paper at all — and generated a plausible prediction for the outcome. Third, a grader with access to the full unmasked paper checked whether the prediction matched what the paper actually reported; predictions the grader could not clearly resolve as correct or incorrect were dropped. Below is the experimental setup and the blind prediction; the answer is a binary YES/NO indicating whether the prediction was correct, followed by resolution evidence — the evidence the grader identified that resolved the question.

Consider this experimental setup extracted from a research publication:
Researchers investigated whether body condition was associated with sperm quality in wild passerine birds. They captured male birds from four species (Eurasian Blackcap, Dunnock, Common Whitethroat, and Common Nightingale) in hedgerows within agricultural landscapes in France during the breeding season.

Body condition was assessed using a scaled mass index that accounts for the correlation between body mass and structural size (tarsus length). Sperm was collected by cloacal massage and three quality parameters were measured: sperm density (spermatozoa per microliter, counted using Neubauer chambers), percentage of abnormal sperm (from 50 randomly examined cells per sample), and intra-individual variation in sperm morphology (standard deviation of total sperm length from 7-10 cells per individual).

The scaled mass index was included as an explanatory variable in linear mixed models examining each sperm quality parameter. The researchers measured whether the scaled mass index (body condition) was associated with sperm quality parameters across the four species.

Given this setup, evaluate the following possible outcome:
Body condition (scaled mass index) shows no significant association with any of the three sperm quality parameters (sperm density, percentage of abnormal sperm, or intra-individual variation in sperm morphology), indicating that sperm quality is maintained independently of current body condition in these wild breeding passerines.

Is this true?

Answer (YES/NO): NO